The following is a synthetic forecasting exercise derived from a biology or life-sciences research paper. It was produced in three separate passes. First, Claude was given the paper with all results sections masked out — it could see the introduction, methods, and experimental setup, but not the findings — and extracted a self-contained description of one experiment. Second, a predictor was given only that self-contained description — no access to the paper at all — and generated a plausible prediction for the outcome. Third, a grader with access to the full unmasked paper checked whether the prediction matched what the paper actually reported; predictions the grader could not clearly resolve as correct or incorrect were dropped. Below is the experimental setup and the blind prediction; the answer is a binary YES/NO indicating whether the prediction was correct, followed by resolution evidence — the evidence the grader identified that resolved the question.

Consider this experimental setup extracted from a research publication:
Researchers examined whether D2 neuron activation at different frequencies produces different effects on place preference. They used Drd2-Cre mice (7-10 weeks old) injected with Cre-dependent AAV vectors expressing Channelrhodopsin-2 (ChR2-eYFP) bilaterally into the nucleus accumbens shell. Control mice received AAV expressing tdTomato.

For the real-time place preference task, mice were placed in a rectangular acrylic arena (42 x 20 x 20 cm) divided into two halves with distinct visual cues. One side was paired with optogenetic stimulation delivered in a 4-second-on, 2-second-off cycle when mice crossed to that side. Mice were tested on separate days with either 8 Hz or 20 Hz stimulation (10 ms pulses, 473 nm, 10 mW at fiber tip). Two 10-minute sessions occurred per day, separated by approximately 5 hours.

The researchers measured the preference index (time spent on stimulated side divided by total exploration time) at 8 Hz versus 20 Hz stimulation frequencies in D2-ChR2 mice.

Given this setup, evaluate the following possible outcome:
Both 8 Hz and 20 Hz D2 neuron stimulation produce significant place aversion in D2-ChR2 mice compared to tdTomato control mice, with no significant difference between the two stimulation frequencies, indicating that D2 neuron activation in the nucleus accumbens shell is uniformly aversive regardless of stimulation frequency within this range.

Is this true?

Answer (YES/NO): NO